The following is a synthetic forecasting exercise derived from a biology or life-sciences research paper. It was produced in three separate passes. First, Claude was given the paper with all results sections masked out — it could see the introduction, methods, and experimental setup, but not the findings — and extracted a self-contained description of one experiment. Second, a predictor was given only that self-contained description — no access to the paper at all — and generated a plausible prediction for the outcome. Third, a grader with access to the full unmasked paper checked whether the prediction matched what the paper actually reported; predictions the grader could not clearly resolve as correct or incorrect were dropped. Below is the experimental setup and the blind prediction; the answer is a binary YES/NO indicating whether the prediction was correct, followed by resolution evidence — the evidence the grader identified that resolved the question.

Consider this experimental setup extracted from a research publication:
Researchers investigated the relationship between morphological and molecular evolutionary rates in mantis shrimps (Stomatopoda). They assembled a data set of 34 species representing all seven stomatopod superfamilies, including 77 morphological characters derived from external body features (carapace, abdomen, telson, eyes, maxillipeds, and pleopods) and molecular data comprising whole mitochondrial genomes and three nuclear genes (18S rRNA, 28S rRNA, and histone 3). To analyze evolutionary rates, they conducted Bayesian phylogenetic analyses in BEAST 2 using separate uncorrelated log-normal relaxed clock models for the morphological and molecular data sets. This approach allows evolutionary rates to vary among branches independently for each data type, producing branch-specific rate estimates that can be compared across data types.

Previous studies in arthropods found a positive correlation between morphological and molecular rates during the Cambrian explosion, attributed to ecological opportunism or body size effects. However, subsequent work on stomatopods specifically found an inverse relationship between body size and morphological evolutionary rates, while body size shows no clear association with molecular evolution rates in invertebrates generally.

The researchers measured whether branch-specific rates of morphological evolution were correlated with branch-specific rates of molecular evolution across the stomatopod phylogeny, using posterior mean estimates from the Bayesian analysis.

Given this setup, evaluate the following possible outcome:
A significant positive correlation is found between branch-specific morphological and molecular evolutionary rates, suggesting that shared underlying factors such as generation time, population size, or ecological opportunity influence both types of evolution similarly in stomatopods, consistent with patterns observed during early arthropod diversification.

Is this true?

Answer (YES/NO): NO